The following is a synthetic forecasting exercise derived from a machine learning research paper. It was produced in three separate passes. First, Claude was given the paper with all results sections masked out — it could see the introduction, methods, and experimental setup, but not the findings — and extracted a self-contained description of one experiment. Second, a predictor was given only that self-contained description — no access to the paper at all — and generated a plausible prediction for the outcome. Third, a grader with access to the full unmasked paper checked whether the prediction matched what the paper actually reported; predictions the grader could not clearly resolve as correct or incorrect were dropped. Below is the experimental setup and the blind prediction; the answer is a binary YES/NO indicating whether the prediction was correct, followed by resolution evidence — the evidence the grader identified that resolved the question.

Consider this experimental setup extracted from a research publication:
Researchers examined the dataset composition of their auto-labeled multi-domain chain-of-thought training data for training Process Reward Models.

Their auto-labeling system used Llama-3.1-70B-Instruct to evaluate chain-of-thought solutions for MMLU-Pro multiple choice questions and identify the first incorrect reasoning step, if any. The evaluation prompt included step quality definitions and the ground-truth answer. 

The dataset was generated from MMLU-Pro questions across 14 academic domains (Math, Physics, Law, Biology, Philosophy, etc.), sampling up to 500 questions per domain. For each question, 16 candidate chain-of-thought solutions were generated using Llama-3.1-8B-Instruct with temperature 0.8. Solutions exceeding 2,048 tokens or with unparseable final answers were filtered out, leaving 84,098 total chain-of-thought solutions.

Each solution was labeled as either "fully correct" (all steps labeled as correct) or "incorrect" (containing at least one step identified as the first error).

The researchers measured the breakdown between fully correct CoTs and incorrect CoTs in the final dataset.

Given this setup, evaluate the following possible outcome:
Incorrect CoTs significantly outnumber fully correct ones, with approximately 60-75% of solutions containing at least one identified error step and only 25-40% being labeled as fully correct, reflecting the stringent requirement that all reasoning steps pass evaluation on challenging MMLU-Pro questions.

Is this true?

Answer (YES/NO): NO